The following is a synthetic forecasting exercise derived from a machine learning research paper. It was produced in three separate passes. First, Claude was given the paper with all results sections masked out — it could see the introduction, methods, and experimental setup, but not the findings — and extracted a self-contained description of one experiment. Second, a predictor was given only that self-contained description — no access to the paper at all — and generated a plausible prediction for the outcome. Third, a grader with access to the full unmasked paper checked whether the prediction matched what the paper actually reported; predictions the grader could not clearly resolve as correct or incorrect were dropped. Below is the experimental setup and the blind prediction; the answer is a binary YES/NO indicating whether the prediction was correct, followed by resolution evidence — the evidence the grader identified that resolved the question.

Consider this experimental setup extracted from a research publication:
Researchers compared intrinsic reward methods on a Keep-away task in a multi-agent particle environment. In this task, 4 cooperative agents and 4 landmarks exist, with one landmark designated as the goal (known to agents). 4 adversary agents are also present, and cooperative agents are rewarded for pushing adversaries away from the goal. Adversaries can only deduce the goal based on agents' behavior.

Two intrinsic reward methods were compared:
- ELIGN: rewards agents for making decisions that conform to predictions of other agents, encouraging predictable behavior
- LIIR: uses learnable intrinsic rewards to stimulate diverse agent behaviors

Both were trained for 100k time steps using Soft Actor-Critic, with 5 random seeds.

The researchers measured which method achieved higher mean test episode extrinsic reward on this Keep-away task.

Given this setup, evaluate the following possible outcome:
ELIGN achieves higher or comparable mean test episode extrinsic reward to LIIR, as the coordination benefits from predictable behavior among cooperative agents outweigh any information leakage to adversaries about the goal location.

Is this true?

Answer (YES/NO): YES